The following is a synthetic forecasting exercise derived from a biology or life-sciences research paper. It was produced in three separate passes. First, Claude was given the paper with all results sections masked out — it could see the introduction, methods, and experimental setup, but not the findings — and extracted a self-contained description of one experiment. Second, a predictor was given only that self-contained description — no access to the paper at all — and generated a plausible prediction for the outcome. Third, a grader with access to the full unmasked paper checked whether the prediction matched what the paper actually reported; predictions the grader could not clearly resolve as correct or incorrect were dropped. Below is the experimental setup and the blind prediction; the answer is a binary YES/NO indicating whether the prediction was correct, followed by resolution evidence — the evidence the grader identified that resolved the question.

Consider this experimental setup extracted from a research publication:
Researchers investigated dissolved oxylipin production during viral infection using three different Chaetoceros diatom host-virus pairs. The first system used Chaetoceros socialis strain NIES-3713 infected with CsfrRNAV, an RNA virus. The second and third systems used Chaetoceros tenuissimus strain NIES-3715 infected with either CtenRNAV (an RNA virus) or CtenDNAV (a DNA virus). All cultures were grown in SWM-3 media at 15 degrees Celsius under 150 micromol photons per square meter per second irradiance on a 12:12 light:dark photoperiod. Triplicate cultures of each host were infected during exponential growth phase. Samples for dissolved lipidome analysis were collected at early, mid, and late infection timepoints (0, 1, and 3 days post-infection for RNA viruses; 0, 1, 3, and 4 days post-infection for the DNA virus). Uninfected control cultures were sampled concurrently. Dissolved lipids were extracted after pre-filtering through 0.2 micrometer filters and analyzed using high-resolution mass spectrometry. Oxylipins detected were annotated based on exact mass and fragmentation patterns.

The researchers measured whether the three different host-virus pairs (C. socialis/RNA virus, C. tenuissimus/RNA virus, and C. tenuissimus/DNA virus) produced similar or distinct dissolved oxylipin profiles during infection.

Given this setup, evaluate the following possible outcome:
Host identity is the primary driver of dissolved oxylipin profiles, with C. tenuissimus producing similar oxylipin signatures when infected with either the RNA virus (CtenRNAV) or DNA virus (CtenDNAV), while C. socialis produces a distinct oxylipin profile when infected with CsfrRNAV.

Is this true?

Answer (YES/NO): YES